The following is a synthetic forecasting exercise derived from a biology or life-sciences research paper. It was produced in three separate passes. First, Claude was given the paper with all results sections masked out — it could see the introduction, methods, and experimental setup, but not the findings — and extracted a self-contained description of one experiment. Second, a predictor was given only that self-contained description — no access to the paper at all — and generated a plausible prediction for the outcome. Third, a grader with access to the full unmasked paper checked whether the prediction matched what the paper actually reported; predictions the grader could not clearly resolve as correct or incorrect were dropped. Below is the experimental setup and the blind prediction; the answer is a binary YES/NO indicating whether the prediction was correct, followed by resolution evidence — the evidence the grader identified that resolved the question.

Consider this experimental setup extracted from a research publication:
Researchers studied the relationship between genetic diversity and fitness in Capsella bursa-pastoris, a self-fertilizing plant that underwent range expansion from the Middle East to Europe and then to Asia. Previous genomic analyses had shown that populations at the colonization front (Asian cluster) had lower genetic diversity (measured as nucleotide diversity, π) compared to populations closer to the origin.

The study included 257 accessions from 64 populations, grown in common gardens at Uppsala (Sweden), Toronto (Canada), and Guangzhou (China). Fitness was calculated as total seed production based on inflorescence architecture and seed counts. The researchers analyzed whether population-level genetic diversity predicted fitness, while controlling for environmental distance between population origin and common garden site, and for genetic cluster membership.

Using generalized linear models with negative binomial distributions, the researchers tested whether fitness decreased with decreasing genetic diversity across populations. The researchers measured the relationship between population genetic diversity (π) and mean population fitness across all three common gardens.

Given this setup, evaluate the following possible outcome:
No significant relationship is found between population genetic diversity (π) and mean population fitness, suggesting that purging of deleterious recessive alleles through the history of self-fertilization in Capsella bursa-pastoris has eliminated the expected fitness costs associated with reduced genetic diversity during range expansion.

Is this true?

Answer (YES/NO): NO